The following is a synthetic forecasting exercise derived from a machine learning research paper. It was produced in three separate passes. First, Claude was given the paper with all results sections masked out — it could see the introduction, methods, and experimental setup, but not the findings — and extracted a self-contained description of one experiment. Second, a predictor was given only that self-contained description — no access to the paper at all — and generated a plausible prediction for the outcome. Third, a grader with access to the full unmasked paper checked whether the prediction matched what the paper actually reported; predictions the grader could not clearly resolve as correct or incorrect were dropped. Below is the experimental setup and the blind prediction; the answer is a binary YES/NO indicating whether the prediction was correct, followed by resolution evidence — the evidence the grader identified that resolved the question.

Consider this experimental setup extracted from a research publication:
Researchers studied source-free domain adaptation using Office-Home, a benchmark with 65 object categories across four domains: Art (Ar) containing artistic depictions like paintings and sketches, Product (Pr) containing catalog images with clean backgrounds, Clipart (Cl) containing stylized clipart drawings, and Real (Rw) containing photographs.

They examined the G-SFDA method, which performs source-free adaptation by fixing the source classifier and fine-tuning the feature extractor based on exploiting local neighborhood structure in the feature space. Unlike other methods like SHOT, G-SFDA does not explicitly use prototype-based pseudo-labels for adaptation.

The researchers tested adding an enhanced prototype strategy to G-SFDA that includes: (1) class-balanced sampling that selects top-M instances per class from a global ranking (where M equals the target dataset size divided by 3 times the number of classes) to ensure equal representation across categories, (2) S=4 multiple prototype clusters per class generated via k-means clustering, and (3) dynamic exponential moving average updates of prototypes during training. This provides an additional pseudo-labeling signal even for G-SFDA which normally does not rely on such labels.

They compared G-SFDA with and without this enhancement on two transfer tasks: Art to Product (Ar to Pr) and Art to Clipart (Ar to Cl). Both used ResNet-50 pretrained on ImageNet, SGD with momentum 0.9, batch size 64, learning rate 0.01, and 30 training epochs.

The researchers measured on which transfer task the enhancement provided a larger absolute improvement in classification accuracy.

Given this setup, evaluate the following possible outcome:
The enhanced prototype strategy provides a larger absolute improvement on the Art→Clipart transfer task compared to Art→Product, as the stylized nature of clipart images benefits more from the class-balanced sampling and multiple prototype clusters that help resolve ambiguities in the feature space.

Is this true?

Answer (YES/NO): YES